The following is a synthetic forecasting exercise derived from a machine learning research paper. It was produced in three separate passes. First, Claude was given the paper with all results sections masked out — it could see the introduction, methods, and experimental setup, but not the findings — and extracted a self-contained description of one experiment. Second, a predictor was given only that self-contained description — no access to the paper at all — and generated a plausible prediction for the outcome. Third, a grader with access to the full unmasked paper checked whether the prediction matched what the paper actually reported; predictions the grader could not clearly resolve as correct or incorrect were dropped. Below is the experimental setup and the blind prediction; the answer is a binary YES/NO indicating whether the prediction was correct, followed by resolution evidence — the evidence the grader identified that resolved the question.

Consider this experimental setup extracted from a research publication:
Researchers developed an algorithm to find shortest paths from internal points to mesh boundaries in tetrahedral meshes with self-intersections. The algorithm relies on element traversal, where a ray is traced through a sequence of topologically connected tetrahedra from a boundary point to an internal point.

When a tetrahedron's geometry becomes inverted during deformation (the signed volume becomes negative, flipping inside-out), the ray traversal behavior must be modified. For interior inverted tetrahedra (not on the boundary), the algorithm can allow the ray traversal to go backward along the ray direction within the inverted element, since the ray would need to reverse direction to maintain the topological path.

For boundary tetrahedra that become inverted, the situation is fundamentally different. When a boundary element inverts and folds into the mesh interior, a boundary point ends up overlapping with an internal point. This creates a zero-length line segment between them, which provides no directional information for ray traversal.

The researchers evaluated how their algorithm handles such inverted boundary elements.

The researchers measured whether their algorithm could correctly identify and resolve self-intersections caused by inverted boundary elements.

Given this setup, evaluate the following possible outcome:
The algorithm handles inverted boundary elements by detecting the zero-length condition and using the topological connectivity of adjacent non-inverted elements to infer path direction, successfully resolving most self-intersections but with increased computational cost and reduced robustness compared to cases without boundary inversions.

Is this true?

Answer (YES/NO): NO